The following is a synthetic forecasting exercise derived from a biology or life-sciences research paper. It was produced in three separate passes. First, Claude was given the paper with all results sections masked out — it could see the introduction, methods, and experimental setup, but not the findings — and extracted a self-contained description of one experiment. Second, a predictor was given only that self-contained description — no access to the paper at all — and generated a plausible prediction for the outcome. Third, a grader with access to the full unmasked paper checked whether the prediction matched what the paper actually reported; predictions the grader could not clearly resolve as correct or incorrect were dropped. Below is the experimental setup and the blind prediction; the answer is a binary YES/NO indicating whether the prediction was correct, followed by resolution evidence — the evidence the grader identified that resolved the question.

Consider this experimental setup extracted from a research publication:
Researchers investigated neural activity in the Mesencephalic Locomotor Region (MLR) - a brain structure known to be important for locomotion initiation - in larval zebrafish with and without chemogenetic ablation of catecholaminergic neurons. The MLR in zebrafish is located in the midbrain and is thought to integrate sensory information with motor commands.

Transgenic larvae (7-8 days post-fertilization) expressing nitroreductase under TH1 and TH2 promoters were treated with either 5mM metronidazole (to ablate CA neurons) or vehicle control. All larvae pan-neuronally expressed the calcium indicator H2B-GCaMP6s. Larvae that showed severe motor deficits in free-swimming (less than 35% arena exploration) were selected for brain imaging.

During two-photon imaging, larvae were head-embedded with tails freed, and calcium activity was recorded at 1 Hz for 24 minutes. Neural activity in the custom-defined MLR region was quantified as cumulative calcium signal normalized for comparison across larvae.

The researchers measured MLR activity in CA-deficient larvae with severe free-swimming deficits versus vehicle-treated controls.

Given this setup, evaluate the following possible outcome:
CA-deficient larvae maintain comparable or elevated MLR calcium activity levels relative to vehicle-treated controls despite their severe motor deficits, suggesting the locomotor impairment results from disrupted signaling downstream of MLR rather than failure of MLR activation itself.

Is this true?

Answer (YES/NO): YES